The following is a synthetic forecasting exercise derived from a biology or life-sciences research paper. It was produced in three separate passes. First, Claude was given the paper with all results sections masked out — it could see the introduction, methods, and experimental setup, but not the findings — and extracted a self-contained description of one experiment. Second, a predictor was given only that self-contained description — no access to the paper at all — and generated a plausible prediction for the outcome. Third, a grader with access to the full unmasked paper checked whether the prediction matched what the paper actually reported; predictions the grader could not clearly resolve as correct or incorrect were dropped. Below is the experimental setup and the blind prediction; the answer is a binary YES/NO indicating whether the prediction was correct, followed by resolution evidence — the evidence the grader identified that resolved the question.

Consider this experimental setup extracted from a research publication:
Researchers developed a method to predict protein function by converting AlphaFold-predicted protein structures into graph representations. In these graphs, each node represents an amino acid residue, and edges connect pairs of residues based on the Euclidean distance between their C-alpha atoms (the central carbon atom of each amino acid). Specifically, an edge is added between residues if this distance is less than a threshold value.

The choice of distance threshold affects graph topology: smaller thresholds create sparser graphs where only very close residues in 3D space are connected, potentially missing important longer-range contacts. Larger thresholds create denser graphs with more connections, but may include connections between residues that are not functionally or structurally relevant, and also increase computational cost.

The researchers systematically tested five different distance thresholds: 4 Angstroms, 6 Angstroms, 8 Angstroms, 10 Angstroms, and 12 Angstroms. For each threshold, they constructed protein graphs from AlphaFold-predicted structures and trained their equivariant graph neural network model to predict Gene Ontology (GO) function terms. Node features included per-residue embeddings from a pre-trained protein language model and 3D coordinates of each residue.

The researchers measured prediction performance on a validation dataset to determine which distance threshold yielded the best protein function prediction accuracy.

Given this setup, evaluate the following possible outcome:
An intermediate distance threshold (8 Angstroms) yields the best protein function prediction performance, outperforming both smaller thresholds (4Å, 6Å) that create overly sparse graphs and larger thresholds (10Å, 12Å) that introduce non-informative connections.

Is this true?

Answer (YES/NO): NO